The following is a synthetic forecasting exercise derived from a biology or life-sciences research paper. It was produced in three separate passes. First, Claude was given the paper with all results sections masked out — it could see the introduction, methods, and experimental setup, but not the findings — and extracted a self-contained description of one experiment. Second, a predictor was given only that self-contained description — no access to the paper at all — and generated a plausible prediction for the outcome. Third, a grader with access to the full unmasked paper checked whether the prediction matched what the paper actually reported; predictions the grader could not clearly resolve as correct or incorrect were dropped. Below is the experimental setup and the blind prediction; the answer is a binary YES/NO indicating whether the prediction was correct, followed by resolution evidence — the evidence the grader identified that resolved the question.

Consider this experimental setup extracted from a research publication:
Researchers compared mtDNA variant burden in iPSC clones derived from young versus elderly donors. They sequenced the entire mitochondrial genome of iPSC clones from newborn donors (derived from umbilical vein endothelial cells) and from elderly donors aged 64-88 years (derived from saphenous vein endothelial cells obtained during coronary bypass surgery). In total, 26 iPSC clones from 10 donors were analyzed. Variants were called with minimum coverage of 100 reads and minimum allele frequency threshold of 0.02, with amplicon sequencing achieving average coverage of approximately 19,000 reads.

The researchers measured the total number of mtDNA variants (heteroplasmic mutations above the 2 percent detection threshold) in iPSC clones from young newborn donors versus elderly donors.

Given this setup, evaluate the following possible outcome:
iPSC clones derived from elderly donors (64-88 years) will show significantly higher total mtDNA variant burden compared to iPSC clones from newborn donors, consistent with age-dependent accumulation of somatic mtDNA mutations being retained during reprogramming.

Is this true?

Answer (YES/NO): NO